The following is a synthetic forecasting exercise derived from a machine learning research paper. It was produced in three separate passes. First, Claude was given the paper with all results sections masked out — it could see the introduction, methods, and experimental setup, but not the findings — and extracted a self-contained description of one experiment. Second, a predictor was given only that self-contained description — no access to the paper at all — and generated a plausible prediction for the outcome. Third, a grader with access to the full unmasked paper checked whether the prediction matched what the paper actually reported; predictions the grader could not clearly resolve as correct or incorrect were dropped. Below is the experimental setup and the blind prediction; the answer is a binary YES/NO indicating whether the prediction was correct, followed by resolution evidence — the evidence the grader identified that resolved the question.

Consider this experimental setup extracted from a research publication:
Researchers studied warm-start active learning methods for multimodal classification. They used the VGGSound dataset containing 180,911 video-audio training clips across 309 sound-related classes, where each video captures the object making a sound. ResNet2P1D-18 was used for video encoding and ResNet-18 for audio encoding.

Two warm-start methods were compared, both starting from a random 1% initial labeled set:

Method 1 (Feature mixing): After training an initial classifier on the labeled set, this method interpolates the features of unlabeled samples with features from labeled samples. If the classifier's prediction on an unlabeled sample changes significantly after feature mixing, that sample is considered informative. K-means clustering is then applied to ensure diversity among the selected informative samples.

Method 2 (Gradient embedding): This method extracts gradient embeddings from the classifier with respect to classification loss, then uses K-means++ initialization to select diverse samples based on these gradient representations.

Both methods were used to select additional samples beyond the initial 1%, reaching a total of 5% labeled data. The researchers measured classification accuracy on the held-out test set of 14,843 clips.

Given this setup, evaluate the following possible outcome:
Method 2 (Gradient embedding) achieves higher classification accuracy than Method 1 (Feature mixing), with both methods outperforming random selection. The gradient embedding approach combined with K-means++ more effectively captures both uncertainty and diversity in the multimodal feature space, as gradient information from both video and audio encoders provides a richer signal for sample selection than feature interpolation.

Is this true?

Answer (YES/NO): NO